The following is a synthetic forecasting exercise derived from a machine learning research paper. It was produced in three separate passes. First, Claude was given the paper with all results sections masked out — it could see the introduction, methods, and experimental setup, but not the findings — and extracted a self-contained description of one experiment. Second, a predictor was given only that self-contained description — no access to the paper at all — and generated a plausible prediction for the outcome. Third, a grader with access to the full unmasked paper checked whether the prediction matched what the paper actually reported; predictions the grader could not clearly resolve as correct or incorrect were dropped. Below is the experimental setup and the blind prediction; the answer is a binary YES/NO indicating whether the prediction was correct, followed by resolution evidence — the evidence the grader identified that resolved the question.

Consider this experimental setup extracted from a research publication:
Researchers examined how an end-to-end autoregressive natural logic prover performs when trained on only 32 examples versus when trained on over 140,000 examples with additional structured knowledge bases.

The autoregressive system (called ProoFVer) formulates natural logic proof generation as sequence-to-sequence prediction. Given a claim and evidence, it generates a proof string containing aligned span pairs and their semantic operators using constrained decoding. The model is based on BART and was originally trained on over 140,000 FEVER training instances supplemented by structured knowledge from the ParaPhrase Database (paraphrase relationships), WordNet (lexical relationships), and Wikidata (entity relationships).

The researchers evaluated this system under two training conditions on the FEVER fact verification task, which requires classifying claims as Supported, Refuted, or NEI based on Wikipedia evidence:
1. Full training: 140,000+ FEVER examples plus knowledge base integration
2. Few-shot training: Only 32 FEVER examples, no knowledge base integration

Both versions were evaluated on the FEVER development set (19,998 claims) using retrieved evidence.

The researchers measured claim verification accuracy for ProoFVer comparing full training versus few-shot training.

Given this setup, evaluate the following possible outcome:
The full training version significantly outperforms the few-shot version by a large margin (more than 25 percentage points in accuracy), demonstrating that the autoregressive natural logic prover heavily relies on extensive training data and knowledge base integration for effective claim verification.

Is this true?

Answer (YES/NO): YES